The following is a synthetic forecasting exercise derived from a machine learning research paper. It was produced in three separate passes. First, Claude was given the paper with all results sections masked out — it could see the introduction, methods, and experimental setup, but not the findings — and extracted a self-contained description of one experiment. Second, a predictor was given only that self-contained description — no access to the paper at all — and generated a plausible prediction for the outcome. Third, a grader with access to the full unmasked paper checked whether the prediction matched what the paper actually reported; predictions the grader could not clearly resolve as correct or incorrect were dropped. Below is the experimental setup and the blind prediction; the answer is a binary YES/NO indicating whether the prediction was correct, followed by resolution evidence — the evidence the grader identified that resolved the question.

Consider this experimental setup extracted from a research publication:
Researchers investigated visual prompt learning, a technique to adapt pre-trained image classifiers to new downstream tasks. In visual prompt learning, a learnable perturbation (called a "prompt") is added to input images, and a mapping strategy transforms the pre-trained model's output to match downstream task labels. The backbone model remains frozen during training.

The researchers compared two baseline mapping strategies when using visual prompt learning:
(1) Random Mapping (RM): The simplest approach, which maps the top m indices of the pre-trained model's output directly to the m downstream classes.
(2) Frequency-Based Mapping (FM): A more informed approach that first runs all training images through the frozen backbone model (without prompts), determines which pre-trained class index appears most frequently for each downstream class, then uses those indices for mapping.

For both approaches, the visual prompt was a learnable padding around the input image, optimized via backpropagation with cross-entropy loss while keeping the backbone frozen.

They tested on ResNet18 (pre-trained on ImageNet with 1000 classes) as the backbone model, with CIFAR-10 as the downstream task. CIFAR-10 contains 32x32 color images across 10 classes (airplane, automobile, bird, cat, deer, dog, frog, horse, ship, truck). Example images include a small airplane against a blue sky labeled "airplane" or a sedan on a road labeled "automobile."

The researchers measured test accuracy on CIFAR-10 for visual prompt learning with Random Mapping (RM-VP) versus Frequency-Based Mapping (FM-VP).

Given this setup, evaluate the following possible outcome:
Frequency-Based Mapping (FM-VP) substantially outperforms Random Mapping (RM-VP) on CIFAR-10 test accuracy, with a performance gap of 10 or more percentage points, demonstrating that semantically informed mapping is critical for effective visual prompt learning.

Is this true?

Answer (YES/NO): NO